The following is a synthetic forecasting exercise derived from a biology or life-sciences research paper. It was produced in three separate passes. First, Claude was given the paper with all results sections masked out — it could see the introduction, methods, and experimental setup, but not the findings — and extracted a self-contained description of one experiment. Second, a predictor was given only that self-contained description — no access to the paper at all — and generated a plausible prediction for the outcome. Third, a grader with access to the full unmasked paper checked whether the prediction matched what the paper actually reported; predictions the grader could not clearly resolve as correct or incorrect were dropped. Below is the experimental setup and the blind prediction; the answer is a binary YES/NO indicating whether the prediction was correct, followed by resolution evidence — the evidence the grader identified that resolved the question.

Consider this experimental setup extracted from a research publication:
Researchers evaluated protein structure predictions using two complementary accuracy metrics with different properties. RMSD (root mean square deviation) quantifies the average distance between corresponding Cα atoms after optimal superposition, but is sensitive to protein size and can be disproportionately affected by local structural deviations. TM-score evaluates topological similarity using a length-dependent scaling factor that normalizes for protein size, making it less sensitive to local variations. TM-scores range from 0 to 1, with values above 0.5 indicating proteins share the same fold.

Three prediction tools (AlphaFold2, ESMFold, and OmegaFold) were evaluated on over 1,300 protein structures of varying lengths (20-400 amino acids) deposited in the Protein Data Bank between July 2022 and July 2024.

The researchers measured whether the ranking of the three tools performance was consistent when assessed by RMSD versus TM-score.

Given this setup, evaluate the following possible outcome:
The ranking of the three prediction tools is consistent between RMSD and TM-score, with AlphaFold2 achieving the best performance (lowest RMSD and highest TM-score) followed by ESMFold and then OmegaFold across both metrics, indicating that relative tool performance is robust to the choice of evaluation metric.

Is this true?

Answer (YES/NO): YES